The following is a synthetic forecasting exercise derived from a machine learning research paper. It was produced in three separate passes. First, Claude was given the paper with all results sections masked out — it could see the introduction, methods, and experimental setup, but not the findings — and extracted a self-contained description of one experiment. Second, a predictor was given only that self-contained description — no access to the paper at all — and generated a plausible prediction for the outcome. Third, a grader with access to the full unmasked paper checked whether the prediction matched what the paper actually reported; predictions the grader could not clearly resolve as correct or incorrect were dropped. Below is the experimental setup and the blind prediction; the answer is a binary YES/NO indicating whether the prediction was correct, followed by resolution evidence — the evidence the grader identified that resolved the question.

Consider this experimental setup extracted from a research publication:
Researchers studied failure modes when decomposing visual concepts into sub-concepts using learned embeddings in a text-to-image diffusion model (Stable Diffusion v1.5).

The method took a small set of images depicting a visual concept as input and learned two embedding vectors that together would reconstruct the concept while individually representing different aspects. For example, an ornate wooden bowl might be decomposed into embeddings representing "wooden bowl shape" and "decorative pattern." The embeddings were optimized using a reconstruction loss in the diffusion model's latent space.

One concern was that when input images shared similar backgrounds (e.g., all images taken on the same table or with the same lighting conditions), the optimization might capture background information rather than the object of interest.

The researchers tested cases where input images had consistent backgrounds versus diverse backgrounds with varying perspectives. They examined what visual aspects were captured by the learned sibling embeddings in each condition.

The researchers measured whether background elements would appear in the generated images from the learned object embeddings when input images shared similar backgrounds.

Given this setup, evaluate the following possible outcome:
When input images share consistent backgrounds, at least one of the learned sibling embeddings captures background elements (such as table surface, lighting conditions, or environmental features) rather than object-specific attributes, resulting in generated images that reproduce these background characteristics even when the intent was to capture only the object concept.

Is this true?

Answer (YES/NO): YES